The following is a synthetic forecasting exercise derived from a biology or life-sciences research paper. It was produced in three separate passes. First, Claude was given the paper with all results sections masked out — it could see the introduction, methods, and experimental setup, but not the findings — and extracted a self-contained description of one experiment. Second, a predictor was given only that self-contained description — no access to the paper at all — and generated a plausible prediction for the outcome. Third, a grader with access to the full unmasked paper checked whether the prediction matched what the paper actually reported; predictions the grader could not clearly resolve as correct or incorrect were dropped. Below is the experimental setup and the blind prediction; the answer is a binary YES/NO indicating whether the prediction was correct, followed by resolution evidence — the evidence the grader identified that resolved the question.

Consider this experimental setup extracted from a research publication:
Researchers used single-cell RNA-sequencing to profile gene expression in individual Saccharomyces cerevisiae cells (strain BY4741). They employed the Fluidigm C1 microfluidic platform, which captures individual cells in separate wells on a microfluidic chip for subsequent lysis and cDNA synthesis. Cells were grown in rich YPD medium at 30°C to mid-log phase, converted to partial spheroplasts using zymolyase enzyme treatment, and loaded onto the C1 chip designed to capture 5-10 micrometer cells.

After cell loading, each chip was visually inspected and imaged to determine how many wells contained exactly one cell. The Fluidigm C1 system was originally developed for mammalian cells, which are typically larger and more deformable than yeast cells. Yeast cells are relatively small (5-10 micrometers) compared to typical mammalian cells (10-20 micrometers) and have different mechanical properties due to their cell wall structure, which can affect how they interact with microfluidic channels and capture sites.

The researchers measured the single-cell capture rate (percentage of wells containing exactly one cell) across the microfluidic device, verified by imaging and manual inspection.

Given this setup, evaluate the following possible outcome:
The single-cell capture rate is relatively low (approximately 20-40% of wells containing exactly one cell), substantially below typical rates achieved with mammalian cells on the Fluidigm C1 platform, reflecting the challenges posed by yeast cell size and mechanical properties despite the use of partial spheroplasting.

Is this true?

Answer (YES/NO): NO